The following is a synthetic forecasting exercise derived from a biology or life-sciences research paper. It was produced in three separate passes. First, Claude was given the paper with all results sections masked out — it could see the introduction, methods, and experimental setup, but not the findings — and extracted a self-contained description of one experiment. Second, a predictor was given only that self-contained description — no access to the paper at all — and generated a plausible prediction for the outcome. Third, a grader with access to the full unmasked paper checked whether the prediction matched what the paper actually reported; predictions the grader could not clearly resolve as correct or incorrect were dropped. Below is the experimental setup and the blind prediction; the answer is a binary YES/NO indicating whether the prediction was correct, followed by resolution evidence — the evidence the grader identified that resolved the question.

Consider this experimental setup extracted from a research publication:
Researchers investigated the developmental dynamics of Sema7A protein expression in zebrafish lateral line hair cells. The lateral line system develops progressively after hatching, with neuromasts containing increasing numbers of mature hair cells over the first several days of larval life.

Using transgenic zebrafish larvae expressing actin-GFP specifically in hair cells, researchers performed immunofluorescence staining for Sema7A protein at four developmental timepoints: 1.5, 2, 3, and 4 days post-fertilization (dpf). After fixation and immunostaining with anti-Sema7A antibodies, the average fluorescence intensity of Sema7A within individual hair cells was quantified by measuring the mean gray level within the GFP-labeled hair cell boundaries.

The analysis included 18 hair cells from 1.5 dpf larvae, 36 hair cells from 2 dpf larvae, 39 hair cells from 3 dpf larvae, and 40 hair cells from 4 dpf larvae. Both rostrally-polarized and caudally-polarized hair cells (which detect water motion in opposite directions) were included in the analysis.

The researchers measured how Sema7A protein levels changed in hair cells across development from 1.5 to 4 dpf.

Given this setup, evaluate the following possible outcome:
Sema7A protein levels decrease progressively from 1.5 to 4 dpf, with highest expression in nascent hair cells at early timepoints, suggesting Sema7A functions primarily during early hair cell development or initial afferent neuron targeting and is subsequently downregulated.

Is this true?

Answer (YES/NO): NO